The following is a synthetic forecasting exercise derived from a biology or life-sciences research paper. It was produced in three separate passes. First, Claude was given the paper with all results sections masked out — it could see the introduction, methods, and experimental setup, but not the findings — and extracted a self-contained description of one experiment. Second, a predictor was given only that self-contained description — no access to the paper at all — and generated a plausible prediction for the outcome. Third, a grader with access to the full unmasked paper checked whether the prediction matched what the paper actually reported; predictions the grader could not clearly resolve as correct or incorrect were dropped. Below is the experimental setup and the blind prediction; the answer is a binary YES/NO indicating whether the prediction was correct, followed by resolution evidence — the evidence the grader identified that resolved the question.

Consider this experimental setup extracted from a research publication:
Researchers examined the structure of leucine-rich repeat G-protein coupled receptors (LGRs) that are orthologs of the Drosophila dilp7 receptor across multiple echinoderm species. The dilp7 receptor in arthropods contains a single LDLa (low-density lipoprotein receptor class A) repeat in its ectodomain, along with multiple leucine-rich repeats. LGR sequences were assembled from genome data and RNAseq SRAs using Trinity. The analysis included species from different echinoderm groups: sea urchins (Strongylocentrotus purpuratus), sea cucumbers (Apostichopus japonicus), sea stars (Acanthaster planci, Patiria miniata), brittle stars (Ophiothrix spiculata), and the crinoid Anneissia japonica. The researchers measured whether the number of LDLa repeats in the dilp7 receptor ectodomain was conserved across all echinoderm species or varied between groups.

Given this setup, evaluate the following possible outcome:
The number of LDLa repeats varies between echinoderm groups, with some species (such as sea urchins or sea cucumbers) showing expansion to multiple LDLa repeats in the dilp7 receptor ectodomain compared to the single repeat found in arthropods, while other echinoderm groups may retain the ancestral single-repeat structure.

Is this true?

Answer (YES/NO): NO